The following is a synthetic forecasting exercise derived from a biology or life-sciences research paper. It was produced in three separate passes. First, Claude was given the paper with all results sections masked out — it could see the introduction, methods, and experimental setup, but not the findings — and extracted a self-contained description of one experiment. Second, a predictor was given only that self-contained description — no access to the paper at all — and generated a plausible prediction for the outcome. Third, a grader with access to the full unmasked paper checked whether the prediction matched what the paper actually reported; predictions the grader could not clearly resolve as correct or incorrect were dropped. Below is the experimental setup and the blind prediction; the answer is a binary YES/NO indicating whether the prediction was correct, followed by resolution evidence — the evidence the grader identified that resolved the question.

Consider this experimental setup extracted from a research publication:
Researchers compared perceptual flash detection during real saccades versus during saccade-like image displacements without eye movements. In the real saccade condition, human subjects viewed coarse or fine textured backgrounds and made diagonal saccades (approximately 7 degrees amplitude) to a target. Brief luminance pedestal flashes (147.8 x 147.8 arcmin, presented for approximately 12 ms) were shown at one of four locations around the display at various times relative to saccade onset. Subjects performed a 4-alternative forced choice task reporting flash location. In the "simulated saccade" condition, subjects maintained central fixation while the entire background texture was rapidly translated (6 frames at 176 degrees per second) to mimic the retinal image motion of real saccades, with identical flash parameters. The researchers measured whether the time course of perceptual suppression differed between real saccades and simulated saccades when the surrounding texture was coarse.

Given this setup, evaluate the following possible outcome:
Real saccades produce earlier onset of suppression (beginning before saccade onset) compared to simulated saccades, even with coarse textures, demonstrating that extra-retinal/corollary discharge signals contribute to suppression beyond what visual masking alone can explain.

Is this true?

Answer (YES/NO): NO